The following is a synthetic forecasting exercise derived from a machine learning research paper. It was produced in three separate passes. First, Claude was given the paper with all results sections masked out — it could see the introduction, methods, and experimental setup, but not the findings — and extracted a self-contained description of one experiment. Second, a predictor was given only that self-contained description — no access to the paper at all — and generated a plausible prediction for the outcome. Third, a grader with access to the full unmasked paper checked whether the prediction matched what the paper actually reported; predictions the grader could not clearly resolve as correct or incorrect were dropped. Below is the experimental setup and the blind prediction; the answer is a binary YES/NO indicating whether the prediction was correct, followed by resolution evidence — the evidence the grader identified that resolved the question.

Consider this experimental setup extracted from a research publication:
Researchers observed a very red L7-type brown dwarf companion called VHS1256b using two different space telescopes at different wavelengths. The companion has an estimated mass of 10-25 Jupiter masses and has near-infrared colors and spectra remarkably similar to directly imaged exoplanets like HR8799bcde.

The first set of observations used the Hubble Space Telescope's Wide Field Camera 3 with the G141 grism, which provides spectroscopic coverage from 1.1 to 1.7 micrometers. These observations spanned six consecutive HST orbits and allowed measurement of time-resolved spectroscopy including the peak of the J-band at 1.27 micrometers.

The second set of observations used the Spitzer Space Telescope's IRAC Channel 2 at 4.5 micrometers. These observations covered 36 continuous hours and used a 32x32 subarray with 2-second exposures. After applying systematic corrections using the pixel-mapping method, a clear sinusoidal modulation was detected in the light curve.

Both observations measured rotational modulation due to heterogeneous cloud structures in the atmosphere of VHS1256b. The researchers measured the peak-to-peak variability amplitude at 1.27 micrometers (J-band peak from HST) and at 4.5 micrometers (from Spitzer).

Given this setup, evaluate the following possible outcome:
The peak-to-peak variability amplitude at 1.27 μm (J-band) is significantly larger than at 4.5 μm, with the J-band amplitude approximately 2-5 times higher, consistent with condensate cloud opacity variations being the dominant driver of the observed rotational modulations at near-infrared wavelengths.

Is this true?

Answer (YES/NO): YES